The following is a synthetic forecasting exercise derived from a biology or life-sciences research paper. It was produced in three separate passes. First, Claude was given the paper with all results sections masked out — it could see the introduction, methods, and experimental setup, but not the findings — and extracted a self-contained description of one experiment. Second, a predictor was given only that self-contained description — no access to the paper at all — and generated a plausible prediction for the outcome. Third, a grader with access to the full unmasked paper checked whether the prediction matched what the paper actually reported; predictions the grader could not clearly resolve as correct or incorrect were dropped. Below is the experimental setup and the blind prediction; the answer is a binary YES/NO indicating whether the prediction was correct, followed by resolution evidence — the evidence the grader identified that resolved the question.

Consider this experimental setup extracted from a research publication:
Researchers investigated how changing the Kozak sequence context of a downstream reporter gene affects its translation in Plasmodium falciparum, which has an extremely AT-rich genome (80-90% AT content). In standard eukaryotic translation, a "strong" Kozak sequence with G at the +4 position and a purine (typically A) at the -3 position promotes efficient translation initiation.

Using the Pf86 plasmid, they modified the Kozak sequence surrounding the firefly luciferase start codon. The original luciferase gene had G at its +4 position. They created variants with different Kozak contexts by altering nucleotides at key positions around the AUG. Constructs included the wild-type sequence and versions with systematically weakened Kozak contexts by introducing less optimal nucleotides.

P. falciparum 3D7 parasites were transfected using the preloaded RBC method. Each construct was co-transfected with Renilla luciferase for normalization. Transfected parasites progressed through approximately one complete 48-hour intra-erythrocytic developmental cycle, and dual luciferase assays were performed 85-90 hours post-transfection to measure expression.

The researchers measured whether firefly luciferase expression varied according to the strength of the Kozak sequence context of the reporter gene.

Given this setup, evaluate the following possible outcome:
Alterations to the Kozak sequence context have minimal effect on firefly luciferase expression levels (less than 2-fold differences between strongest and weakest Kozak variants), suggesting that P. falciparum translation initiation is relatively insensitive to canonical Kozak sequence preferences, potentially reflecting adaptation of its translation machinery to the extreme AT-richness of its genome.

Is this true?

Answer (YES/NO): NO